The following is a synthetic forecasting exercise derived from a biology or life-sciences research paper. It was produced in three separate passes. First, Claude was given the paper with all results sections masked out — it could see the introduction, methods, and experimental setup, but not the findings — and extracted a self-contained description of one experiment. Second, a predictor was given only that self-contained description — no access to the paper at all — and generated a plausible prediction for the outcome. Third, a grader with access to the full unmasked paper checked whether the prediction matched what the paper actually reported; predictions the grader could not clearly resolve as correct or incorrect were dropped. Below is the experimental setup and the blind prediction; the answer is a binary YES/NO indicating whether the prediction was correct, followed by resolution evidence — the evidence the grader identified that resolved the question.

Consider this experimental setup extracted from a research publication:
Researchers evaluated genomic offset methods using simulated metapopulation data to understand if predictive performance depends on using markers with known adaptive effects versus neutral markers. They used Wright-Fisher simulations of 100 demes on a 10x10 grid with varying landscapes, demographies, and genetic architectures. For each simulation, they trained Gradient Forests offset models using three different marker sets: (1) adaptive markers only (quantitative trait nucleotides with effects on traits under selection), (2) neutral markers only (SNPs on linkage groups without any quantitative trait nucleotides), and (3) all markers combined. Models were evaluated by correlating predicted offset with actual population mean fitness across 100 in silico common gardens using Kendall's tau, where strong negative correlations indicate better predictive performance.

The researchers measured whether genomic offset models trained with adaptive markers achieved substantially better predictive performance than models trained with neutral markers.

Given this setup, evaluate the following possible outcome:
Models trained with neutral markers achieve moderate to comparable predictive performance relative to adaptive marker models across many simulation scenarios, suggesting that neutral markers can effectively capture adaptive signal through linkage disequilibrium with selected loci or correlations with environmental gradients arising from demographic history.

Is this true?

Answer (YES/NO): YES